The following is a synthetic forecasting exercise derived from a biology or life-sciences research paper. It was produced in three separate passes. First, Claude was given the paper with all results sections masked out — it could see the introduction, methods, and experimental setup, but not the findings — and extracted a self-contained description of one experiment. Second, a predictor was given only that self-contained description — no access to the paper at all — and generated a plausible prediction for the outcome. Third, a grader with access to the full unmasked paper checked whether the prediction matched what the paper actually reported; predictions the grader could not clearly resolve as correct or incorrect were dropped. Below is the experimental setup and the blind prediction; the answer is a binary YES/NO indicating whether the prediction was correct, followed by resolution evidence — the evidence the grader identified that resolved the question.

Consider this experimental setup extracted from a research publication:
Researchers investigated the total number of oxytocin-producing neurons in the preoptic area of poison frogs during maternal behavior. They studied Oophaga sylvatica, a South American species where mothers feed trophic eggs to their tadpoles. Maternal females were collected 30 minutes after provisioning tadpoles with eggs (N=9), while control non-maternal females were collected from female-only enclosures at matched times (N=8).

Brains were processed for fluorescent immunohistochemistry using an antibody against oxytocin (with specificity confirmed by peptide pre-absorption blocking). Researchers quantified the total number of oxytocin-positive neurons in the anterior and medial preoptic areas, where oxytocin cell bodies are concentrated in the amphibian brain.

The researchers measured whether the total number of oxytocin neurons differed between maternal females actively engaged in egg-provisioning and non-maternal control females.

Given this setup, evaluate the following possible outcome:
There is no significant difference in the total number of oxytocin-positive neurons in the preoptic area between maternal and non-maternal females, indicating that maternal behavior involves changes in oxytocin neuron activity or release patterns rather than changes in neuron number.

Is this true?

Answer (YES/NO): YES